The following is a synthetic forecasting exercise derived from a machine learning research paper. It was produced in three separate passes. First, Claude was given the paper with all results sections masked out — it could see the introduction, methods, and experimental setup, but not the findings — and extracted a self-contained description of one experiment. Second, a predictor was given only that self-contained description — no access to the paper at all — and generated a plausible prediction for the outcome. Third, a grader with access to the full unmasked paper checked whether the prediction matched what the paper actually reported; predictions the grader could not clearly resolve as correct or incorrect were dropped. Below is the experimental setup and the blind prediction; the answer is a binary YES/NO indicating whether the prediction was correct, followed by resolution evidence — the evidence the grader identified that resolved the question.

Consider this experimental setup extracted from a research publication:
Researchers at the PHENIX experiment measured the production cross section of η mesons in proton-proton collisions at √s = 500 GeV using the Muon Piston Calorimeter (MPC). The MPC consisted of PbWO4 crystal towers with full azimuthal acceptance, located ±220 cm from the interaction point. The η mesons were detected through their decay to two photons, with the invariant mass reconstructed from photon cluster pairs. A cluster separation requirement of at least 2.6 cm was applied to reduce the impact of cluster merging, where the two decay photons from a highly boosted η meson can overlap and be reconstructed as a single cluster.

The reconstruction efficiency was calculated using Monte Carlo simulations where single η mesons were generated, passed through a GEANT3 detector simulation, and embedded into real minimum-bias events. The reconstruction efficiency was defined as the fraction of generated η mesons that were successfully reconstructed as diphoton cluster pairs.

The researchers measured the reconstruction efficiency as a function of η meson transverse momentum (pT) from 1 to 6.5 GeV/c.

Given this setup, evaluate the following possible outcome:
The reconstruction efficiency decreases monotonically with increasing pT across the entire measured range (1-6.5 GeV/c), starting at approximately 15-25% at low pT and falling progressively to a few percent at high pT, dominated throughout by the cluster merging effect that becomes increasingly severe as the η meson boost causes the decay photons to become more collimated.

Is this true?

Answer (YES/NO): NO